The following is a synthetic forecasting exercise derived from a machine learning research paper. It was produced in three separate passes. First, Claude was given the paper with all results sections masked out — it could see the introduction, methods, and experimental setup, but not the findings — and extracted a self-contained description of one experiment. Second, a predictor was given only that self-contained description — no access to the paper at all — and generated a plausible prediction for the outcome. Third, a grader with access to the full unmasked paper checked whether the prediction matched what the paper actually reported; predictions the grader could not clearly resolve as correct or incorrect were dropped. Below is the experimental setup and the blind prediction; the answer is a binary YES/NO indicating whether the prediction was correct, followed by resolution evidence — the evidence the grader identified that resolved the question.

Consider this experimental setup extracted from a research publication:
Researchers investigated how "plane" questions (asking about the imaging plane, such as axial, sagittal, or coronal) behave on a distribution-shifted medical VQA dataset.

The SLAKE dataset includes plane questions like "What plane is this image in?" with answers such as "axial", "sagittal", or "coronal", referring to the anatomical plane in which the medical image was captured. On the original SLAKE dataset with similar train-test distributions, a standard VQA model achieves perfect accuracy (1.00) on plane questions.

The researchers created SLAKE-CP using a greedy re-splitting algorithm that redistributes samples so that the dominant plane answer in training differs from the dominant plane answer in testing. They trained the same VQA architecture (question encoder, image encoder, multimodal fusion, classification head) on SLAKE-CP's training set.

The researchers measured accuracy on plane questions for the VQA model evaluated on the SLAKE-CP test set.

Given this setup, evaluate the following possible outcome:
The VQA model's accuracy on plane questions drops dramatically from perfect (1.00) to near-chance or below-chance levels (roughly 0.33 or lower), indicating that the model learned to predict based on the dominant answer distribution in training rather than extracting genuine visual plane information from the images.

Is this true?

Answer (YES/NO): YES